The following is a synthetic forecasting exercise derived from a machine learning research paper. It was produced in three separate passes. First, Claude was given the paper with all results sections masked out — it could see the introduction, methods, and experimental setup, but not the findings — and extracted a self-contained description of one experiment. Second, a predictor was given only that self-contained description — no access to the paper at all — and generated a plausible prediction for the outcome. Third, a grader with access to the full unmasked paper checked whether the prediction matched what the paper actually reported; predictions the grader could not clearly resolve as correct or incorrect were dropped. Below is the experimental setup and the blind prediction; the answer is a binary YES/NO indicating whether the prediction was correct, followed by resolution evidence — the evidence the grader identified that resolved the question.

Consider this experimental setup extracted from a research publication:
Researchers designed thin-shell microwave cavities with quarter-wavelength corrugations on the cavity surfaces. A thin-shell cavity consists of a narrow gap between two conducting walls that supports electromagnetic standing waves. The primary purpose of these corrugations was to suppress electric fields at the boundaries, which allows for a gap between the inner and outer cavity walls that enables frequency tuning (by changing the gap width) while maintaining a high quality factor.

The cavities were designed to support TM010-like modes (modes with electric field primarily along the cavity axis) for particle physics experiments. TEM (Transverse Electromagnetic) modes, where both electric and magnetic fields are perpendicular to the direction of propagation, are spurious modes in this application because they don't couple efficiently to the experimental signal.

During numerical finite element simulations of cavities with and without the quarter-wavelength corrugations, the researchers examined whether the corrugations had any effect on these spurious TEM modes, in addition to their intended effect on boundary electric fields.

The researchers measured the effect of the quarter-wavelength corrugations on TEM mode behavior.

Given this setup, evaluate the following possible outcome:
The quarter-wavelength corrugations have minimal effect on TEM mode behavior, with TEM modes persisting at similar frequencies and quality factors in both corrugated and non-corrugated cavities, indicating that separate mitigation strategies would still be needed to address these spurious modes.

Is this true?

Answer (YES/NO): NO